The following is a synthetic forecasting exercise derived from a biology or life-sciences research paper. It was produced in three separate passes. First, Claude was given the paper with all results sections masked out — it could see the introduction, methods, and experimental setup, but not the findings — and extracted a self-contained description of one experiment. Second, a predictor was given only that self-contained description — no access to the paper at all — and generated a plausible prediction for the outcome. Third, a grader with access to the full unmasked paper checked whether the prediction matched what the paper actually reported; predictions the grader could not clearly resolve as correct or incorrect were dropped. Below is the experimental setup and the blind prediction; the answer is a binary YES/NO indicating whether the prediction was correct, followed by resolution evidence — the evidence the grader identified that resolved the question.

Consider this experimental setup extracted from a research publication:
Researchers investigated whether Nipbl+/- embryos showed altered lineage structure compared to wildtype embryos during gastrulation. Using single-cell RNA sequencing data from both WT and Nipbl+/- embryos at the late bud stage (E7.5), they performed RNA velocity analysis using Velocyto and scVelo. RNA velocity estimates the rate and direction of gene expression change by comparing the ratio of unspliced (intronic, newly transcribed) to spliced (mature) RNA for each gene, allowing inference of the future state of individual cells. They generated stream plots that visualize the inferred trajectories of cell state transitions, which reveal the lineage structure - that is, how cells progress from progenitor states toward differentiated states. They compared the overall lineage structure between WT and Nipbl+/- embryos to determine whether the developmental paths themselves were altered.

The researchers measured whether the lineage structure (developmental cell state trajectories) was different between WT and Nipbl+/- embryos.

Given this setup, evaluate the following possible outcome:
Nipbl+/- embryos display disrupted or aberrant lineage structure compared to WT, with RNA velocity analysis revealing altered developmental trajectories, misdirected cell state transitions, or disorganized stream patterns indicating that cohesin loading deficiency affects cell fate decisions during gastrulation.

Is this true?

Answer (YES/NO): NO